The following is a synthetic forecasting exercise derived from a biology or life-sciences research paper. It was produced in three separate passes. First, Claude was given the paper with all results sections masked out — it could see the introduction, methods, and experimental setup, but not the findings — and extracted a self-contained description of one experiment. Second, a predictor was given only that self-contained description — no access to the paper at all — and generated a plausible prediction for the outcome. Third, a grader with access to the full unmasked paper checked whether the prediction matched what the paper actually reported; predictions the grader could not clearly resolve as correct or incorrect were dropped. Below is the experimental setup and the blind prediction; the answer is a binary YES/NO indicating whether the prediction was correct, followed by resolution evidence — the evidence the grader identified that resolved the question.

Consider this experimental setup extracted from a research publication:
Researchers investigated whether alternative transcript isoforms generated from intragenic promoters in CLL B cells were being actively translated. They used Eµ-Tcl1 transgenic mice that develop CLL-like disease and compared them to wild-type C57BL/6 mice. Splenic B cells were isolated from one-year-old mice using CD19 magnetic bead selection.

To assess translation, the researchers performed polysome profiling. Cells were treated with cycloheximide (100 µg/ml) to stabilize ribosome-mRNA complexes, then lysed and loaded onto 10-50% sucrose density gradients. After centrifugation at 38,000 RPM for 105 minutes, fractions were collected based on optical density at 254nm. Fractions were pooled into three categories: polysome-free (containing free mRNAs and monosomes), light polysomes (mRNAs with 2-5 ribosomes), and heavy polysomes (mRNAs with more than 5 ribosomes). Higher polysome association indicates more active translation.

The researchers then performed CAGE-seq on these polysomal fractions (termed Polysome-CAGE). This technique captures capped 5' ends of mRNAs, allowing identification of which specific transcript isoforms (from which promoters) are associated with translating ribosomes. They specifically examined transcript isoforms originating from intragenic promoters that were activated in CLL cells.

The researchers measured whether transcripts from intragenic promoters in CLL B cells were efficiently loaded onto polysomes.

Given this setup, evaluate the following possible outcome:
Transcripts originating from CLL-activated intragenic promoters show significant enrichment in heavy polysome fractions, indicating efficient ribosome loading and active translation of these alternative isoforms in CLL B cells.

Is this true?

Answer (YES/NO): YES